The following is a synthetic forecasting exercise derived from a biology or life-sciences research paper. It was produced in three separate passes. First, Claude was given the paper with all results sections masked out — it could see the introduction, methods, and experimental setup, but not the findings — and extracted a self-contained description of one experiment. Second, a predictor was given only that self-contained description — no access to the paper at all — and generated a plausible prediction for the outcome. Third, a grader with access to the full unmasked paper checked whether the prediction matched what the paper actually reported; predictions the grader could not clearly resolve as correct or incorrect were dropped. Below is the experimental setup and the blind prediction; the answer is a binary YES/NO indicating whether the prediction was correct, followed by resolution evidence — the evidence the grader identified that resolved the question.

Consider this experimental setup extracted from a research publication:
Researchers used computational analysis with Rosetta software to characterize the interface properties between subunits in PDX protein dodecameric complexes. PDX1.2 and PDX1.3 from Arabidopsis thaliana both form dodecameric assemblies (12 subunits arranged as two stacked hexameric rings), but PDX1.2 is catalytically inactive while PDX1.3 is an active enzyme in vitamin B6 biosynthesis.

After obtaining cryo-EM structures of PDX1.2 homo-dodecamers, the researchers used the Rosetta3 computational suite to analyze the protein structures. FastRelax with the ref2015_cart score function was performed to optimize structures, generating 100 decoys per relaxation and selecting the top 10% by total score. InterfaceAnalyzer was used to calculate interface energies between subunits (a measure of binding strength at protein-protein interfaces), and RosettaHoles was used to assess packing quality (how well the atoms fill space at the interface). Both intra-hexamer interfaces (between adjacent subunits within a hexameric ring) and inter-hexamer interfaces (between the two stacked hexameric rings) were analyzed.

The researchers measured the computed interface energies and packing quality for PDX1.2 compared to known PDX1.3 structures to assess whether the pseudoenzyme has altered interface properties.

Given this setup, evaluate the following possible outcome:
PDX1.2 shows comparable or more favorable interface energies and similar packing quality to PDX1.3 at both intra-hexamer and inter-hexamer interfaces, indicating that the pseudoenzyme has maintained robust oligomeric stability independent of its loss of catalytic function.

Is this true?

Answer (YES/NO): NO